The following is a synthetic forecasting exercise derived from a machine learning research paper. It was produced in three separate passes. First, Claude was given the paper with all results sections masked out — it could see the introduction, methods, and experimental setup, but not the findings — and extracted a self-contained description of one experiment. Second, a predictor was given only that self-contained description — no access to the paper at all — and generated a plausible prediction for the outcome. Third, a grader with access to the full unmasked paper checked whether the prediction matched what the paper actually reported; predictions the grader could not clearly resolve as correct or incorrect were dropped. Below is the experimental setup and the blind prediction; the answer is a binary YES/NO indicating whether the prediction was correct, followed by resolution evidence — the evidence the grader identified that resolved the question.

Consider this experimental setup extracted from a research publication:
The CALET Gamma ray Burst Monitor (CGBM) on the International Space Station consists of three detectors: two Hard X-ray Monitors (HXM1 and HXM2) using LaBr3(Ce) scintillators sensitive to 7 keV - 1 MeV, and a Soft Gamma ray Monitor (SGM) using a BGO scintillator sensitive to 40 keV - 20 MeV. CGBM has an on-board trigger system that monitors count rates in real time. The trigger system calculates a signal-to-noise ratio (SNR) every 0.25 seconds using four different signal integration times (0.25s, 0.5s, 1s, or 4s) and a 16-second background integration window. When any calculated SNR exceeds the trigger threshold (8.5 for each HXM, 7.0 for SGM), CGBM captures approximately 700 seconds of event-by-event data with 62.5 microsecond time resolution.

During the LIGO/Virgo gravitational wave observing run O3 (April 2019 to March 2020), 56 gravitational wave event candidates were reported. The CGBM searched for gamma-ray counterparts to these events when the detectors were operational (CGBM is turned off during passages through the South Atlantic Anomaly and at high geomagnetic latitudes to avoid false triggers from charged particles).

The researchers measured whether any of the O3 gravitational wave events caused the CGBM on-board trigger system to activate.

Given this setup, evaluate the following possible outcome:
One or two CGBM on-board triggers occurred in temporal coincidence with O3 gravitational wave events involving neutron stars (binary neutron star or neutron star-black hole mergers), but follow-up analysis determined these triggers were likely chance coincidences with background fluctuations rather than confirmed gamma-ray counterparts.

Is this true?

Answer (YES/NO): NO